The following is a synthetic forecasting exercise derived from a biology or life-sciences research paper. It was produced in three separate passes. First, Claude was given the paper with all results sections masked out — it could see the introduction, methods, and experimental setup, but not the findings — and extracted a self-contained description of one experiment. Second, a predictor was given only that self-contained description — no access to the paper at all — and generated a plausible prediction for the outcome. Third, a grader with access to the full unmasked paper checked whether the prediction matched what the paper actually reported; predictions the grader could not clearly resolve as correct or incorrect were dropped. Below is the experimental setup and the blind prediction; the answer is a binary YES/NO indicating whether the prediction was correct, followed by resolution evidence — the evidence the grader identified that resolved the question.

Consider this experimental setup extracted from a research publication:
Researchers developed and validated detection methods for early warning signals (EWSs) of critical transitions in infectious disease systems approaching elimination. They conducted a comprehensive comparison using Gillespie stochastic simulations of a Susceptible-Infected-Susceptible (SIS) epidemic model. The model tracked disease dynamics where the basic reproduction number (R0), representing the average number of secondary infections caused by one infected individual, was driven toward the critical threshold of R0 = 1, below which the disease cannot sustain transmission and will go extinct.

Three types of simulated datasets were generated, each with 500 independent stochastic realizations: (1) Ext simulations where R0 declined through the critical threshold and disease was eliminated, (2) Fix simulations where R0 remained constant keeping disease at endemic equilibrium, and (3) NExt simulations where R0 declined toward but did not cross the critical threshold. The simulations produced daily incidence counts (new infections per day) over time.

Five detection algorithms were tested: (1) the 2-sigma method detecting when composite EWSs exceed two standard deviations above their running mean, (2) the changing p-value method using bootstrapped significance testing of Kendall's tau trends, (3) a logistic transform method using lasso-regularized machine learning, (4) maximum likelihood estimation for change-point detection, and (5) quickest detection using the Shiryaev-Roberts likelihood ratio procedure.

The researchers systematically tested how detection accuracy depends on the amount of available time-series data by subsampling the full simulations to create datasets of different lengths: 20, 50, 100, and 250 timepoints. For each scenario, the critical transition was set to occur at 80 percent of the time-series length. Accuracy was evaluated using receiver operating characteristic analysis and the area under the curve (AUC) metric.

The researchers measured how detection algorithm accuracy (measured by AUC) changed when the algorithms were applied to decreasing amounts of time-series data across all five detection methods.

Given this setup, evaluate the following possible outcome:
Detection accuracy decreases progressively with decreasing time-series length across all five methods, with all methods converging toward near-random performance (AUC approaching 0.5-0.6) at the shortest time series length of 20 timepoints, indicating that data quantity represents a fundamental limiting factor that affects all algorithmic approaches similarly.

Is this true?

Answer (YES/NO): NO